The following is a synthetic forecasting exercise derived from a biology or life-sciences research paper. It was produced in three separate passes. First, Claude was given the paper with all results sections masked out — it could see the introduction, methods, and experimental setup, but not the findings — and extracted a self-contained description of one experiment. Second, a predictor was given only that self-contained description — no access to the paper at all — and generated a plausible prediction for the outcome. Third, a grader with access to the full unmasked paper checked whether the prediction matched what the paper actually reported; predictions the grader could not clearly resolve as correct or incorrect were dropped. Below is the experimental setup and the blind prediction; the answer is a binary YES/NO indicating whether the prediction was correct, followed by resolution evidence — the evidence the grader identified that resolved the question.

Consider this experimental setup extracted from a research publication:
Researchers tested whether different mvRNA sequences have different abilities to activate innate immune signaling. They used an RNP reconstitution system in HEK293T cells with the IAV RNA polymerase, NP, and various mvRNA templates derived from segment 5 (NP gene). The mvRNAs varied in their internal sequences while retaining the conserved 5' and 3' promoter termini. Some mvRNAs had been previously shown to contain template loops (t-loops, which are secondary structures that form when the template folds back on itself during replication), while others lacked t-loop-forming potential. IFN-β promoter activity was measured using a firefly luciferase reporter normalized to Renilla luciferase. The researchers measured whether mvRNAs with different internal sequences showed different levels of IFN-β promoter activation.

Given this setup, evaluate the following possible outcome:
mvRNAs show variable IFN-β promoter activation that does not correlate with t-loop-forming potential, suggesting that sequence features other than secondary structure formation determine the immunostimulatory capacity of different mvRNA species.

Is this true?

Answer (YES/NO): NO